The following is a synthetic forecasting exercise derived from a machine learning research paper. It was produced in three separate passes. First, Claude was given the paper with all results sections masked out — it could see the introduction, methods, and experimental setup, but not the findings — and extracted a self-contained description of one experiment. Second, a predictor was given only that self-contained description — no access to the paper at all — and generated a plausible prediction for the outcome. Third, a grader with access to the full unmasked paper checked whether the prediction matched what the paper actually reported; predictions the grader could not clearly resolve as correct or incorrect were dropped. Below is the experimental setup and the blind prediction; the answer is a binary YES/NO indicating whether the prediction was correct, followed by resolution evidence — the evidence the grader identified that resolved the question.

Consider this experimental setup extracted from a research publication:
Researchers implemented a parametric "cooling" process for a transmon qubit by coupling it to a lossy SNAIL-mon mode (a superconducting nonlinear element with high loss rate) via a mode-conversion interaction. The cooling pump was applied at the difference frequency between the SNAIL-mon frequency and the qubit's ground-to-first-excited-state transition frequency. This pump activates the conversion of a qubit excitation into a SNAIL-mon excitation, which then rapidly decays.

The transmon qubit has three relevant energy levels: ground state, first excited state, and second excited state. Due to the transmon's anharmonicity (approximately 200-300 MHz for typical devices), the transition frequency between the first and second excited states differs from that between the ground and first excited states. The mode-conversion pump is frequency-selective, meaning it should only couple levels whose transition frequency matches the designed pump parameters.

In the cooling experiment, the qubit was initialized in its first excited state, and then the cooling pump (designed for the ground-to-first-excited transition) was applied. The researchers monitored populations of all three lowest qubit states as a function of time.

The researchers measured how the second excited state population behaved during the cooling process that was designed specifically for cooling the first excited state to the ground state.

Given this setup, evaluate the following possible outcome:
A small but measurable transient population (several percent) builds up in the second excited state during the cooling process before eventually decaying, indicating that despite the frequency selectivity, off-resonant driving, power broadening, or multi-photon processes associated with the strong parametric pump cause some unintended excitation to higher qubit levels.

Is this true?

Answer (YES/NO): NO